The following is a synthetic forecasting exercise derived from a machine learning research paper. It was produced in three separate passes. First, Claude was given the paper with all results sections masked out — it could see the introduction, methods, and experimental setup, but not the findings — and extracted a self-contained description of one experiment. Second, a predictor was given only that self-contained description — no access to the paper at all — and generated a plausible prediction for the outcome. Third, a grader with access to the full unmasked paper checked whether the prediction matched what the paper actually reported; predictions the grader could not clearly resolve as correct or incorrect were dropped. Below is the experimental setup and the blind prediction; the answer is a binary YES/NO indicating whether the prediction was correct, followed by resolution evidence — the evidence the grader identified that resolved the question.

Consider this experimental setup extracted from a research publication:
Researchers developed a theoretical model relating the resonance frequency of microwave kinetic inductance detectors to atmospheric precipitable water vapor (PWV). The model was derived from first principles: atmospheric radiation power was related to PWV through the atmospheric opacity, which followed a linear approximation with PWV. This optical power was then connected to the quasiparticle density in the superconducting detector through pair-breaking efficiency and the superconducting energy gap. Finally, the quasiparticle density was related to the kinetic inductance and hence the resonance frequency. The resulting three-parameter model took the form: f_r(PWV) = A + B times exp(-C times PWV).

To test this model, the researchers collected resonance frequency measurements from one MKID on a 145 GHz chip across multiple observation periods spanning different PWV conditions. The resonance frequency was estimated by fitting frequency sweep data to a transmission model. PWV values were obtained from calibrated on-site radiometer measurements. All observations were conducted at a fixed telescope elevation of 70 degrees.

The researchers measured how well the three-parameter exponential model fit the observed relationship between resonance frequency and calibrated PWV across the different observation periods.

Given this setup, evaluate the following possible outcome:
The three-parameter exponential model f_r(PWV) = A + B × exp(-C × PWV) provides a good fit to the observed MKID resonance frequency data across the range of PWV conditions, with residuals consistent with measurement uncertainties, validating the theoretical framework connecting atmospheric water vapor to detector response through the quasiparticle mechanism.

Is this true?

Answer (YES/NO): YES